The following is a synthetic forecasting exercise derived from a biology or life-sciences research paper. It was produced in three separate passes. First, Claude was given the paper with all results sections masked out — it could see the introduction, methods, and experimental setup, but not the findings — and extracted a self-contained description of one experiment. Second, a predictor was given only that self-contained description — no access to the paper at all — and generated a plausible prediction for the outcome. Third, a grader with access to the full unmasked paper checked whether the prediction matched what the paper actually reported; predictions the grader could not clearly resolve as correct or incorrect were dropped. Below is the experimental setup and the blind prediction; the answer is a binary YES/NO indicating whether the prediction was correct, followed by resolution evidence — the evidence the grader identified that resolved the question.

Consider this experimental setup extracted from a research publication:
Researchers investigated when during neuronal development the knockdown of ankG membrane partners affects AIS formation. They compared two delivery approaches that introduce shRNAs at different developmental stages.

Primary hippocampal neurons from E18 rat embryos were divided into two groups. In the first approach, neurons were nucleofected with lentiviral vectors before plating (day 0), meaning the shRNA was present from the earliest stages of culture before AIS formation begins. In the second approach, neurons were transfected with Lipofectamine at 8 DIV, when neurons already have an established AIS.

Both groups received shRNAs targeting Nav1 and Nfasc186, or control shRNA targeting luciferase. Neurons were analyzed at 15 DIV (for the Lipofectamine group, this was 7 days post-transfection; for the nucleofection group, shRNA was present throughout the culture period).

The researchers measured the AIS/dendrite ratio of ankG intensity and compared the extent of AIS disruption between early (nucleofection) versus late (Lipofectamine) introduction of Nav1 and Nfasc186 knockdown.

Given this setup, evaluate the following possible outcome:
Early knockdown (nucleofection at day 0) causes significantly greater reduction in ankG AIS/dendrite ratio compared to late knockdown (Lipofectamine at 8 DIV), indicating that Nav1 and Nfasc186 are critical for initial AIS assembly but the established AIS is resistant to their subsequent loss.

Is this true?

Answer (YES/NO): NO